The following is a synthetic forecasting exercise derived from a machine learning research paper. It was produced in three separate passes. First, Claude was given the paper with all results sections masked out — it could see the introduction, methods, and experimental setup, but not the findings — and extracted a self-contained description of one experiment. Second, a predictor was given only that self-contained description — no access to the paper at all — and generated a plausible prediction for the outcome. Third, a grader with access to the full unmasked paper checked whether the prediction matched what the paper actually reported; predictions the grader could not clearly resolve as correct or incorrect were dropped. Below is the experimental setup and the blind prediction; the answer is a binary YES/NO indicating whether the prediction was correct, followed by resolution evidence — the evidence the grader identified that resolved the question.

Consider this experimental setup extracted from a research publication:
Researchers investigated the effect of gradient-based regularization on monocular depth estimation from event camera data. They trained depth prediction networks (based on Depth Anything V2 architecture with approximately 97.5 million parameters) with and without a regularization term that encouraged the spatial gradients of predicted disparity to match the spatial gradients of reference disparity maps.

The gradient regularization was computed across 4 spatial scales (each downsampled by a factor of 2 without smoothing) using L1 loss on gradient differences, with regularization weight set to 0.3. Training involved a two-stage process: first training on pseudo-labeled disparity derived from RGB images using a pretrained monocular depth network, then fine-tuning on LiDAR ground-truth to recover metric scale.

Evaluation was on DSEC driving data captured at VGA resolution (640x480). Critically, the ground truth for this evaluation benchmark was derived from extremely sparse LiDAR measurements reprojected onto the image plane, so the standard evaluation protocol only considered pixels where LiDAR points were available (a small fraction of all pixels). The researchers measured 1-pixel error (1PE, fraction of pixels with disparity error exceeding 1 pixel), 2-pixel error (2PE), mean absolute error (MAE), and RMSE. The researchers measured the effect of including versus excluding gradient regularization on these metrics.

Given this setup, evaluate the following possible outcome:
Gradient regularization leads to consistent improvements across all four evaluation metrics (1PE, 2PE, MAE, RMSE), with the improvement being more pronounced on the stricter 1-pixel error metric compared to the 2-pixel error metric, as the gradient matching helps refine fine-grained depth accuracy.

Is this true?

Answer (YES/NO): NO